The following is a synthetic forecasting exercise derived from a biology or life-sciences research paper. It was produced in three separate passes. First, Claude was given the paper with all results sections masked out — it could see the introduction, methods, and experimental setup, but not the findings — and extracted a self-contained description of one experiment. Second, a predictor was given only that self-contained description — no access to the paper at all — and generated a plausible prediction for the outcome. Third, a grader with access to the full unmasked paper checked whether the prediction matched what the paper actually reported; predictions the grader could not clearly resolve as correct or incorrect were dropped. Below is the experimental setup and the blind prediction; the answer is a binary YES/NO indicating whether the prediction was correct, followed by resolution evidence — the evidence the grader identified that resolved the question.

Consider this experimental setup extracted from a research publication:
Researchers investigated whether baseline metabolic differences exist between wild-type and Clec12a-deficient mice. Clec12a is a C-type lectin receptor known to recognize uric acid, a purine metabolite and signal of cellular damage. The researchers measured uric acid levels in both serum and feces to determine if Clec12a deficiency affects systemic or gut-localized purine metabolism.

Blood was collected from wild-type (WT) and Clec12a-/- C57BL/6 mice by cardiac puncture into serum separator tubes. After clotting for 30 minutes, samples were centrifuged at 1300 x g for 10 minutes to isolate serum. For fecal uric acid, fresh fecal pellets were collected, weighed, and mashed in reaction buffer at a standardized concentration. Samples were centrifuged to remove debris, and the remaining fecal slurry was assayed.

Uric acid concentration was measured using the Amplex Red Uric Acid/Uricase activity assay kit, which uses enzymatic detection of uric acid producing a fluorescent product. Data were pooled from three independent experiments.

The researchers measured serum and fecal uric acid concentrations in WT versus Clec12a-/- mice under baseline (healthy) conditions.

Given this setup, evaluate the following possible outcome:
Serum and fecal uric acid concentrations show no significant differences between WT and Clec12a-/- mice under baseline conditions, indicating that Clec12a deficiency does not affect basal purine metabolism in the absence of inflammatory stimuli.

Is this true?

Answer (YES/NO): YES